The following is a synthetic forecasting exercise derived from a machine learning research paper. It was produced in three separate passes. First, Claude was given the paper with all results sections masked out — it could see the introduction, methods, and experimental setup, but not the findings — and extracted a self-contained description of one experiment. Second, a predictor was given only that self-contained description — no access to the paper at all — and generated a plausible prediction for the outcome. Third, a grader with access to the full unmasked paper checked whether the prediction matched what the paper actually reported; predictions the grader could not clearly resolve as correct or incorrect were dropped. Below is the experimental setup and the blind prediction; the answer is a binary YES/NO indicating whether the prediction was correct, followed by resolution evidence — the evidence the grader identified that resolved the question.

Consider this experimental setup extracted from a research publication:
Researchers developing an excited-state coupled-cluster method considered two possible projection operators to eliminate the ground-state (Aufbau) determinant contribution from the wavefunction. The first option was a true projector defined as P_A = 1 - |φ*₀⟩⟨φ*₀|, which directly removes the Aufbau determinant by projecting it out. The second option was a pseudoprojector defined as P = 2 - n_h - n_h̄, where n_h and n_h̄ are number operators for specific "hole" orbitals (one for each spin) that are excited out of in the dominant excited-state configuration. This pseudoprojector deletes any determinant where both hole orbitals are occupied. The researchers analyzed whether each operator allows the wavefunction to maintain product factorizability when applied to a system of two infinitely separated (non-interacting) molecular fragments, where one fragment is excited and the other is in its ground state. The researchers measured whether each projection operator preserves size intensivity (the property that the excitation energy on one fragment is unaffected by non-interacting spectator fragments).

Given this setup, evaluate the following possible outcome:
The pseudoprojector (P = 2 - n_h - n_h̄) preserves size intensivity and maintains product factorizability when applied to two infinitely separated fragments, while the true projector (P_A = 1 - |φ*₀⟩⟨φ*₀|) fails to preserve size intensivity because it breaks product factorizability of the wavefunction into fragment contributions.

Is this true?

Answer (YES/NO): YES